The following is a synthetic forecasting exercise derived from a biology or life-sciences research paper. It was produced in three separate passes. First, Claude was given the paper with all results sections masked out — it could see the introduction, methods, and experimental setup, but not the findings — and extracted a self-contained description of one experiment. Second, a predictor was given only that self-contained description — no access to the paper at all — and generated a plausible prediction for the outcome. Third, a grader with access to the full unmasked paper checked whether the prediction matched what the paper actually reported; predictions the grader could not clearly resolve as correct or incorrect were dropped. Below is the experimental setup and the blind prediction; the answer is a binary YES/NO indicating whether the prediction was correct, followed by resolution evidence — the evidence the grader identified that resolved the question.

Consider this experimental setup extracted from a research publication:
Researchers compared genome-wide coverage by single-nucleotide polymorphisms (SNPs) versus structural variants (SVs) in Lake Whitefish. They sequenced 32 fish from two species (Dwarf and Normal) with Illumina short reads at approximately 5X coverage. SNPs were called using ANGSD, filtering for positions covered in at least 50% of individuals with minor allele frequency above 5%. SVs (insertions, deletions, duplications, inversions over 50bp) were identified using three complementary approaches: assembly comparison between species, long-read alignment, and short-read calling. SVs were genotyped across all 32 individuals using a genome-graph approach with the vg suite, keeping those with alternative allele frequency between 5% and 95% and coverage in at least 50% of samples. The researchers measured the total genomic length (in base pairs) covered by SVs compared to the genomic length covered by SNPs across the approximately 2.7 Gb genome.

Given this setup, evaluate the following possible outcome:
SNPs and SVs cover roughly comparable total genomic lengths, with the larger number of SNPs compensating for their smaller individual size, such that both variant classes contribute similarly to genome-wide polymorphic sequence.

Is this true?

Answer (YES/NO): NO